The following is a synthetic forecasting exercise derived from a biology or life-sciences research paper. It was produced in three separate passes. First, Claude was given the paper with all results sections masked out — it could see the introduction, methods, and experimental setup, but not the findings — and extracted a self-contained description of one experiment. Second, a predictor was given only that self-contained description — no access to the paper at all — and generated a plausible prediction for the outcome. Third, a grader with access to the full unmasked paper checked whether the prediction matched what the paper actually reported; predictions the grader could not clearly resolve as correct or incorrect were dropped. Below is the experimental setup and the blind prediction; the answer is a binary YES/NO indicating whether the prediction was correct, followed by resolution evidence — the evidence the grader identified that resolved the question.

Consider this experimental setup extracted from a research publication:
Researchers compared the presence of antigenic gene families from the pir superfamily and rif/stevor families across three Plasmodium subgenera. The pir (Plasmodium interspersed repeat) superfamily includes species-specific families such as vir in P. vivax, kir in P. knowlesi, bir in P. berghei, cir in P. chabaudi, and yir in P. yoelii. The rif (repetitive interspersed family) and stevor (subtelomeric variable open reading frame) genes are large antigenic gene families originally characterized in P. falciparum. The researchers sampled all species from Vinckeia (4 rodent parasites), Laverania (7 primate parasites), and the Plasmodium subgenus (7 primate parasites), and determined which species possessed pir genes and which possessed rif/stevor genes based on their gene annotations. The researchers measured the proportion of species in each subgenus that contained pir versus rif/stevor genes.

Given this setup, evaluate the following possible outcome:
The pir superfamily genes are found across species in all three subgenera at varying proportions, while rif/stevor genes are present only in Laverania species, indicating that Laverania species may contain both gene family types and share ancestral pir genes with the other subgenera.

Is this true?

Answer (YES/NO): NO